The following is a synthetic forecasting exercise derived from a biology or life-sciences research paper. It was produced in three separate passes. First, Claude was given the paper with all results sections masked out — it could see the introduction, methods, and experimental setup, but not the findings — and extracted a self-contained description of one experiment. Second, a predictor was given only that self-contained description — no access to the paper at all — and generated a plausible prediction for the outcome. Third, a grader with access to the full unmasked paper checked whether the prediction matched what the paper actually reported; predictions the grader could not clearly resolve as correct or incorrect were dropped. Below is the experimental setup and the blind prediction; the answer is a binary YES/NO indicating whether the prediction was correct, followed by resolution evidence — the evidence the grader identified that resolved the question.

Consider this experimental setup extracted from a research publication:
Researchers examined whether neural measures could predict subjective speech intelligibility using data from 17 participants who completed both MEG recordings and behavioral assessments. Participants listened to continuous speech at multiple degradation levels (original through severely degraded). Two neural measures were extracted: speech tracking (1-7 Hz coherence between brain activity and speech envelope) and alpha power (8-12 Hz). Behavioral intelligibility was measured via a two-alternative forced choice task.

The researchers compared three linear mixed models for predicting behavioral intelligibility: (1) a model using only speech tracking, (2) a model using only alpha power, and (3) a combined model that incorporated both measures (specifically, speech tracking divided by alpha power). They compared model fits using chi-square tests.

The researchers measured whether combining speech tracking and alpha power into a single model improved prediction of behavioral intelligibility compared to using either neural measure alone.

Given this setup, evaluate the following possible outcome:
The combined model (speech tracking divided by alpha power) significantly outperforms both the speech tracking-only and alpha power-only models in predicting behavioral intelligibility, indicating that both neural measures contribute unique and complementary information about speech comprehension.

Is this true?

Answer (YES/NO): YES